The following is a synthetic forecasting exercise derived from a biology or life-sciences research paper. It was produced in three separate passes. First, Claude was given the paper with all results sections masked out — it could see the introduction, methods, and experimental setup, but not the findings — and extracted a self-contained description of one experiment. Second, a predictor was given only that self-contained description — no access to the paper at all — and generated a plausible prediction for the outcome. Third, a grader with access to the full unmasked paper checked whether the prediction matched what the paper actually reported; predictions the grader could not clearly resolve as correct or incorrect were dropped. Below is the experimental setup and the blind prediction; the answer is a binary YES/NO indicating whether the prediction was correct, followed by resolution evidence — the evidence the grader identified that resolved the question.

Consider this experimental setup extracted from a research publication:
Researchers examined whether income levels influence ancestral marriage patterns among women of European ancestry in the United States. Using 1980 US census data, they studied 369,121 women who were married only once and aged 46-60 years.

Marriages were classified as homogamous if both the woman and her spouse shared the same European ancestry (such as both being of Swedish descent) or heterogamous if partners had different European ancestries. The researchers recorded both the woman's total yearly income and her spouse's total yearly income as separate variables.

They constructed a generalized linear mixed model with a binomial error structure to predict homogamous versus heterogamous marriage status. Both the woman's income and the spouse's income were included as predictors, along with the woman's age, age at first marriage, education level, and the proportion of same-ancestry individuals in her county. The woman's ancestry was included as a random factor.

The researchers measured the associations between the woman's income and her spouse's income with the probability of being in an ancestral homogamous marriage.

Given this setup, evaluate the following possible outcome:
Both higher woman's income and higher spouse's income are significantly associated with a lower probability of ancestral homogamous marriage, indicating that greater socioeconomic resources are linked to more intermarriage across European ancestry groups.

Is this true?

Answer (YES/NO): NO